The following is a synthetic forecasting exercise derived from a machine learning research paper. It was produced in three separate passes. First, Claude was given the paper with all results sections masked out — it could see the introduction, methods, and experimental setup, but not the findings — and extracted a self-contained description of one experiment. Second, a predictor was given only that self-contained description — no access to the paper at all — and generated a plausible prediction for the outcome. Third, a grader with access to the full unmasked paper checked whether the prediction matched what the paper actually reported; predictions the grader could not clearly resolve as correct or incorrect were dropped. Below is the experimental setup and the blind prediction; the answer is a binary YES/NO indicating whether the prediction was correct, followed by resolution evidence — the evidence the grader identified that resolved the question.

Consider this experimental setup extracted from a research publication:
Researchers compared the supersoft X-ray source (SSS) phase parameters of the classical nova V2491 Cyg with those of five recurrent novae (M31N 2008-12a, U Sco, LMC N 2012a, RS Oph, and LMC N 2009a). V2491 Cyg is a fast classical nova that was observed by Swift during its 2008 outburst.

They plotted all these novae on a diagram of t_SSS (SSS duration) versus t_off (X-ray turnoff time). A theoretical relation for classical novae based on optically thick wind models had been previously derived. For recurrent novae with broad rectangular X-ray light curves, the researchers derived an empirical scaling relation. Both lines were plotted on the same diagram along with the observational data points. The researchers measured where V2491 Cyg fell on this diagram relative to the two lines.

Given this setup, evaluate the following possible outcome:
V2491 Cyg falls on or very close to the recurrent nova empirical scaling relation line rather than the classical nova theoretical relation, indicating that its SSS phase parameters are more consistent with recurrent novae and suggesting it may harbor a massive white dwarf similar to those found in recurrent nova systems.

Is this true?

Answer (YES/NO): NO